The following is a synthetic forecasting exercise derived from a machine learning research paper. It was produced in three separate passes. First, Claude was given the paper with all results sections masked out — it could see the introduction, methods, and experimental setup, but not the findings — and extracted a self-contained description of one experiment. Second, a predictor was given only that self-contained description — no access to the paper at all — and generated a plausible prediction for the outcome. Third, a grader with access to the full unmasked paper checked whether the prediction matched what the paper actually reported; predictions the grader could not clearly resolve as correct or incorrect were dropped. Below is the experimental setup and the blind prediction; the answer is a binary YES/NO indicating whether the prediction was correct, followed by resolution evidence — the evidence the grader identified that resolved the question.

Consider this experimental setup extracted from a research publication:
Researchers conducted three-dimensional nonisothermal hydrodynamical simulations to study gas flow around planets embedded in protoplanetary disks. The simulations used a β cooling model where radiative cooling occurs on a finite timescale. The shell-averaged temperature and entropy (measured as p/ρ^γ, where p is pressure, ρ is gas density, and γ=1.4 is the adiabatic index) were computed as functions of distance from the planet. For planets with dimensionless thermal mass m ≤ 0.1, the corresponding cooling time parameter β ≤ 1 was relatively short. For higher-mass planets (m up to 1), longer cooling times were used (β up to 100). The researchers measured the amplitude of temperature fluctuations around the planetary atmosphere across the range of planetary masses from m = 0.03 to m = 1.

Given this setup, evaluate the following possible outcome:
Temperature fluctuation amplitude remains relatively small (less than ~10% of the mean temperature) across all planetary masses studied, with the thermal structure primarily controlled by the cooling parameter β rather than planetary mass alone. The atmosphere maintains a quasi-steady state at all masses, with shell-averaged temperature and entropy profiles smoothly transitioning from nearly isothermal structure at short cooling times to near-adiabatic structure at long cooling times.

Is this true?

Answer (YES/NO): NO